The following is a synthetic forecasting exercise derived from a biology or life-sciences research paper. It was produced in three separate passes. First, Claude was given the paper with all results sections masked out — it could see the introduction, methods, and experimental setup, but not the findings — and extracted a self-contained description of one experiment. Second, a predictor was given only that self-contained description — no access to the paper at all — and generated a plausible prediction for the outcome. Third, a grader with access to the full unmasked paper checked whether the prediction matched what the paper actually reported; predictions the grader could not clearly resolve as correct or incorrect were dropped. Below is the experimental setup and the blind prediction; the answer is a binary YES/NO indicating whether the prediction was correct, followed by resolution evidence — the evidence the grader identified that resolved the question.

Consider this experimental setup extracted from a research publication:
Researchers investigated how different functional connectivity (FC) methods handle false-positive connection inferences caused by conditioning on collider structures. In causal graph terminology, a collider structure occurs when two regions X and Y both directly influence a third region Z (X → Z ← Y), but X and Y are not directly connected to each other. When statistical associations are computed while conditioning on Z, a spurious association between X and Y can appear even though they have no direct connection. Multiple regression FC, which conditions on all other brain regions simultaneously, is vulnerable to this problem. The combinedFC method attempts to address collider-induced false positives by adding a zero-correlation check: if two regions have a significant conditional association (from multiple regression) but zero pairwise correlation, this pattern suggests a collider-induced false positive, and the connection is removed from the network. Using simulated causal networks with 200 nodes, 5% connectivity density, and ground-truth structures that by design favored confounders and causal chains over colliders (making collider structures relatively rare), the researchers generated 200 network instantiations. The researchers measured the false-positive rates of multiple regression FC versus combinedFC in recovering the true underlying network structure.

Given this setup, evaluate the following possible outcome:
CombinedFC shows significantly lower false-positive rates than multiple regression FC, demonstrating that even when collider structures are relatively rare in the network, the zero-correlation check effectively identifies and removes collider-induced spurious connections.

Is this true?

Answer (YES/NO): YES